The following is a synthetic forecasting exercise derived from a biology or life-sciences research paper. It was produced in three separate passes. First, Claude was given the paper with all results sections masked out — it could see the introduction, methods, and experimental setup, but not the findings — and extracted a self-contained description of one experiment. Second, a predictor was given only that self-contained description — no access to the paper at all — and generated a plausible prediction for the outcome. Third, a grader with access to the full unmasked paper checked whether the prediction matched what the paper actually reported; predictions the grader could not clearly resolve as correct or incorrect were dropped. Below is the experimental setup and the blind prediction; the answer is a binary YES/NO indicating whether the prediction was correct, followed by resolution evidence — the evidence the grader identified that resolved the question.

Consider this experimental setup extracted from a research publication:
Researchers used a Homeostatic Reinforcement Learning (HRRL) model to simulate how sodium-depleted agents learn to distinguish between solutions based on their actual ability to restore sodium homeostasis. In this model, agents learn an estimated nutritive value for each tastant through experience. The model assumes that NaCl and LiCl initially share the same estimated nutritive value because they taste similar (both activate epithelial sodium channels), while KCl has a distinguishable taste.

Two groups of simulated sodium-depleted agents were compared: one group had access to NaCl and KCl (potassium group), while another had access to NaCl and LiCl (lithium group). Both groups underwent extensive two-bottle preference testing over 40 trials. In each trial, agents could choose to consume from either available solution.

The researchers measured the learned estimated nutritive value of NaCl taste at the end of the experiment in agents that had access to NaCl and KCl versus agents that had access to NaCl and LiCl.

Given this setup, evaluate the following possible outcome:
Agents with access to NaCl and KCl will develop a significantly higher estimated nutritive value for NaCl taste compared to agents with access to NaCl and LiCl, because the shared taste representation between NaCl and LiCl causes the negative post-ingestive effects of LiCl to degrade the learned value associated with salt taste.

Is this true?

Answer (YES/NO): NO